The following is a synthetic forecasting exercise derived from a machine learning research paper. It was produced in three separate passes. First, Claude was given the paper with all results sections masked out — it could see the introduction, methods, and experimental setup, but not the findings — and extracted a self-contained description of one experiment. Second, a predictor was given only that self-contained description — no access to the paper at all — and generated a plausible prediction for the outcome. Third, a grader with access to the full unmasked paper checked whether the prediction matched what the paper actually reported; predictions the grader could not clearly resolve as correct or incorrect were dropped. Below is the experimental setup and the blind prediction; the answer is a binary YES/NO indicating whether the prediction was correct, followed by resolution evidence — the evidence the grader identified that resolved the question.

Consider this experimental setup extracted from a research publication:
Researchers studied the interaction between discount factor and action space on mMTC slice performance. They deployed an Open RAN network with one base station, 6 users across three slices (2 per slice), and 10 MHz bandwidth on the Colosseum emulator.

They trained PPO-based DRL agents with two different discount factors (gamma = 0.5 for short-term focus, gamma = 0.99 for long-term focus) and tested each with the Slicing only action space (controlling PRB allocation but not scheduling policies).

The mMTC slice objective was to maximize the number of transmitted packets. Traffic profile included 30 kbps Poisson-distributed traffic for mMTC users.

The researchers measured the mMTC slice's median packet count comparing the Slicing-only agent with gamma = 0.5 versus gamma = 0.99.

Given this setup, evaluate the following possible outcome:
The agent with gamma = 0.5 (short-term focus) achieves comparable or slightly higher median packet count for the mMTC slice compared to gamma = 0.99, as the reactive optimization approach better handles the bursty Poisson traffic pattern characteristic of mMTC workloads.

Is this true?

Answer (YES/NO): NO